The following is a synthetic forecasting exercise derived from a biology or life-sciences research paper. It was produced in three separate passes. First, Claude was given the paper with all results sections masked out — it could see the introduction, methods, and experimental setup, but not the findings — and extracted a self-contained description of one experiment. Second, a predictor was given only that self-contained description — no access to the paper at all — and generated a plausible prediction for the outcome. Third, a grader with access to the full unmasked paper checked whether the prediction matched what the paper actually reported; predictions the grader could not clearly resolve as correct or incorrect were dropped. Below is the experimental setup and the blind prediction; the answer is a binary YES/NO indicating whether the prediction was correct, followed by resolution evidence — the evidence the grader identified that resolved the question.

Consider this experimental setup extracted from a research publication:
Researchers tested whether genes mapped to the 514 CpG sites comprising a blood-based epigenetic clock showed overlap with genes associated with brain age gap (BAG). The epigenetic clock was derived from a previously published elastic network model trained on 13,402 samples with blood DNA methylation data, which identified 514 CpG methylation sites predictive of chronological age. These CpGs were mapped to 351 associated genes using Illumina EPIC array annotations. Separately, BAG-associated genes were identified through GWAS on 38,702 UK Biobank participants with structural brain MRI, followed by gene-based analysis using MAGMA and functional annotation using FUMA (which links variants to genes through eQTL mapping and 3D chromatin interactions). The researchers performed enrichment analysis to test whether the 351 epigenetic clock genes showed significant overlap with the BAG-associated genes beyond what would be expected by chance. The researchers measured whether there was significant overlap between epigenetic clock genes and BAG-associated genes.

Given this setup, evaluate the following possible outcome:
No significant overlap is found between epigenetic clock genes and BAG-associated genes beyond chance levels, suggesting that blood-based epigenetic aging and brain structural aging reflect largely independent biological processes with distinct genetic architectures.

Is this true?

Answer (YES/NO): NO